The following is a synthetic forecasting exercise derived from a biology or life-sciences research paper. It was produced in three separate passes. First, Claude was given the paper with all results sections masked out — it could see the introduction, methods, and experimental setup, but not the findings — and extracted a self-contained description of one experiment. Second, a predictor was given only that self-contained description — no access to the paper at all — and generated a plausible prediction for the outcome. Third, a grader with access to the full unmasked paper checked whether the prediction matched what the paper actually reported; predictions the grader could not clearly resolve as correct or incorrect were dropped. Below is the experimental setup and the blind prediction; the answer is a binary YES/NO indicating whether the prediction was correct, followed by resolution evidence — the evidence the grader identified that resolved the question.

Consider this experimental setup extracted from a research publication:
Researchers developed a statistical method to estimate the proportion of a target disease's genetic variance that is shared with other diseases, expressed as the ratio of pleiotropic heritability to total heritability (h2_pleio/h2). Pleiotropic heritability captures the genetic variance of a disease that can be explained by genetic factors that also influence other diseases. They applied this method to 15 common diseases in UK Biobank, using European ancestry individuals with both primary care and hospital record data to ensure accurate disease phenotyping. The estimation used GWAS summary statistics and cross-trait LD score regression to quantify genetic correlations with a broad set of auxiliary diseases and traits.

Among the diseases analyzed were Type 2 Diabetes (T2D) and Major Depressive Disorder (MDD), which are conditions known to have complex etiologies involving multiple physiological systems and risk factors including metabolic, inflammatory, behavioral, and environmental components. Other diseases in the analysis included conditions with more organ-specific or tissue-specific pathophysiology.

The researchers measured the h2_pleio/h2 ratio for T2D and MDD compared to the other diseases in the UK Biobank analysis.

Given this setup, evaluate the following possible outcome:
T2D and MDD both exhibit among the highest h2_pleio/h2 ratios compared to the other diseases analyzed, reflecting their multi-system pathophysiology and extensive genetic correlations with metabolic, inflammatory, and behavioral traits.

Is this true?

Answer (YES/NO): YES